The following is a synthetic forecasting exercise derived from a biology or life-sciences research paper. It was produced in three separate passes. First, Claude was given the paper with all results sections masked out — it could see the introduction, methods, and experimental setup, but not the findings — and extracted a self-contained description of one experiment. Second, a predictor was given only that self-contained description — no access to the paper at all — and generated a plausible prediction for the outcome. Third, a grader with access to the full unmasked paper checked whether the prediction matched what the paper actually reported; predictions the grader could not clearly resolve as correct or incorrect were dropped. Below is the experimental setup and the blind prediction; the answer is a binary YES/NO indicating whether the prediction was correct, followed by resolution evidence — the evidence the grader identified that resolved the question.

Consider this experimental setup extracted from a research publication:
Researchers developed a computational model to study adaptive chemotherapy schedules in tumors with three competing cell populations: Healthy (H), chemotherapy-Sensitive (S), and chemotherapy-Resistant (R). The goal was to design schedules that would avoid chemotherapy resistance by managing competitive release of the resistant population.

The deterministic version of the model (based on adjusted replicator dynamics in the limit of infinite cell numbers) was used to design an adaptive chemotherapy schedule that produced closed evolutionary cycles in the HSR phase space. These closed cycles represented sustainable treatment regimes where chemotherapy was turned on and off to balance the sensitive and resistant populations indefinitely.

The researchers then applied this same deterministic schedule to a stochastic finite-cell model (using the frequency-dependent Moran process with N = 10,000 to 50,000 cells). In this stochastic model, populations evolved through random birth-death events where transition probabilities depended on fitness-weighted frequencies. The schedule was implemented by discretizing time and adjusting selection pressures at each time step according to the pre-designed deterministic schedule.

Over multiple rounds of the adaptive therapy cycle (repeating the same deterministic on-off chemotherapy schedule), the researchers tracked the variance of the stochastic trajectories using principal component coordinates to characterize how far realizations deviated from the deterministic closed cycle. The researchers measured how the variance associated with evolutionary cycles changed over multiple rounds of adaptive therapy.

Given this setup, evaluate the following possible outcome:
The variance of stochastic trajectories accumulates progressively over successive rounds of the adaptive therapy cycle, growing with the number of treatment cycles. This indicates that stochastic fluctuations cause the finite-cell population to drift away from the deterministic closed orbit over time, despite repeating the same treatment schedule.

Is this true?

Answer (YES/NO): YES